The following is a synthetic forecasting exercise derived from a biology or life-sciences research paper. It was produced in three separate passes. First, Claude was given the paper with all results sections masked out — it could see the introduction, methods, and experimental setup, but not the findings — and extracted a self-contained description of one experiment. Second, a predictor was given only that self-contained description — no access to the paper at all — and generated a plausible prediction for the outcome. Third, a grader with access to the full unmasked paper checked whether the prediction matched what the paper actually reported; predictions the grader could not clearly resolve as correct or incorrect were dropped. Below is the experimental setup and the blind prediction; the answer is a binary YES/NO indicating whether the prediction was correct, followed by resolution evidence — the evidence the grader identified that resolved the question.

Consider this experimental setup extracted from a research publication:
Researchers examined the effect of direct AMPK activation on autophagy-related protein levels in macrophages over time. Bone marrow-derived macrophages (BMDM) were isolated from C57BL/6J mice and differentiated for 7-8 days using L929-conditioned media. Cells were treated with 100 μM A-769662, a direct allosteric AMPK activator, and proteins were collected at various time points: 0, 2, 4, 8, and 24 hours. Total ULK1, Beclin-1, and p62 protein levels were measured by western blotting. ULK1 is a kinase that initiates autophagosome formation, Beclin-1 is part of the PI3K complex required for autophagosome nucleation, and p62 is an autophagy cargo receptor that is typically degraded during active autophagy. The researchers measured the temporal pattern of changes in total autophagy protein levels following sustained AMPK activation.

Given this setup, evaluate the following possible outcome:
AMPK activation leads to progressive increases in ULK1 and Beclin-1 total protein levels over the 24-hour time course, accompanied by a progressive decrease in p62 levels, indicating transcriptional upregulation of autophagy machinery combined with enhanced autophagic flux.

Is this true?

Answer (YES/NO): NO